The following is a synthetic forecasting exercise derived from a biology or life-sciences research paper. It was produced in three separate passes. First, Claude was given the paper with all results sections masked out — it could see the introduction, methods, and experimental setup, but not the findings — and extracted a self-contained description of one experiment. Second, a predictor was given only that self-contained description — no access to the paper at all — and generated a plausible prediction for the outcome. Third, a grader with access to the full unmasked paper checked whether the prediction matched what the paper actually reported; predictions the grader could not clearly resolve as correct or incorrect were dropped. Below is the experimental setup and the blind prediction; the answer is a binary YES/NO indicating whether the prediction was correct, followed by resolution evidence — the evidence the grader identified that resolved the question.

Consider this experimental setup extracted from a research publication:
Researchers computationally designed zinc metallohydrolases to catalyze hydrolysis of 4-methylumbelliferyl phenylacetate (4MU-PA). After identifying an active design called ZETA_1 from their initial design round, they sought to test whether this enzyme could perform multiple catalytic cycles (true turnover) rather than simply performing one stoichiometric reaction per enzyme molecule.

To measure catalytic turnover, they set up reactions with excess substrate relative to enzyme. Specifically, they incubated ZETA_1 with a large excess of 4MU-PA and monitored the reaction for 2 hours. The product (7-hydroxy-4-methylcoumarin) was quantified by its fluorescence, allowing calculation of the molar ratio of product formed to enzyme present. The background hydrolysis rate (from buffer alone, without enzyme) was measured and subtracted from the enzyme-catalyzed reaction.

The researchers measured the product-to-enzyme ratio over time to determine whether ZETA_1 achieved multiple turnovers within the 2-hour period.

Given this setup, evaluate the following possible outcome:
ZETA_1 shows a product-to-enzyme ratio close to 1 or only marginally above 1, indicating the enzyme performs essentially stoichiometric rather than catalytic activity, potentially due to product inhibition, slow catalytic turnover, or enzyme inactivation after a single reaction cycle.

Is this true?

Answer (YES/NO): NO